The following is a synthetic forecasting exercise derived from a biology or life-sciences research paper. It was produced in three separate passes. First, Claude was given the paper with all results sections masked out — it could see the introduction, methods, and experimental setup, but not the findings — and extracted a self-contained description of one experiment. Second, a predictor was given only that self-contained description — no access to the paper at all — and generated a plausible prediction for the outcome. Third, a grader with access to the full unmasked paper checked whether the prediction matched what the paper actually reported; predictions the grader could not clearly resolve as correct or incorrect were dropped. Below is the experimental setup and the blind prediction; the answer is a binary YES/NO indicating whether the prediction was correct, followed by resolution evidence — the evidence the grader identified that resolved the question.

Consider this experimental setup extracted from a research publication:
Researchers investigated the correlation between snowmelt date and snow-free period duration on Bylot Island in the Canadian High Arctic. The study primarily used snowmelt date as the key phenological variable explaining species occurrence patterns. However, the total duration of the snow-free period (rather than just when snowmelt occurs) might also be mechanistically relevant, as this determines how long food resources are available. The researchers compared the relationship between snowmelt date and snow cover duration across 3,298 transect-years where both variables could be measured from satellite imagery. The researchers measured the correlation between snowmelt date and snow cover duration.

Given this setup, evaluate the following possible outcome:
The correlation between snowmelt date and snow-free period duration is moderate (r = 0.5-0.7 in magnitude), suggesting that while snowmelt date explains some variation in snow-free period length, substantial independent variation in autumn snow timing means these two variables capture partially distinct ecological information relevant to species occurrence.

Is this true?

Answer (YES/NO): NO